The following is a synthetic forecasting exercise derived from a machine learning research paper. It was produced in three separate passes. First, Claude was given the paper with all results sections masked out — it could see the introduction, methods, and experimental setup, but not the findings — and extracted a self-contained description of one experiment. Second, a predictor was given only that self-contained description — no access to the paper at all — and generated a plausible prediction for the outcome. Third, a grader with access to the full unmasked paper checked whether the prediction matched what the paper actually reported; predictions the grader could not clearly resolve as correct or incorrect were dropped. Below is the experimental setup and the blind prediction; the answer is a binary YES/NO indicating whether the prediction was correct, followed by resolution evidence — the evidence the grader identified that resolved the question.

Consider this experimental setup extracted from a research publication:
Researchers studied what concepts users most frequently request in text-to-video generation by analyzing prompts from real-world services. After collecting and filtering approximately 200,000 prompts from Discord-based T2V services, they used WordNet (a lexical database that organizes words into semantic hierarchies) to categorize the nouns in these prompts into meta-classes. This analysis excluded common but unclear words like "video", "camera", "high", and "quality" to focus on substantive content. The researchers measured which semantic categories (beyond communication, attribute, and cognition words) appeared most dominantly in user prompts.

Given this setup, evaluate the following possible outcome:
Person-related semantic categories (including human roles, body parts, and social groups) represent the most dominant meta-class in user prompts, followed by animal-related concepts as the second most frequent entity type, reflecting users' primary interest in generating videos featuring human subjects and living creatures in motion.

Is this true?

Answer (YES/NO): NO